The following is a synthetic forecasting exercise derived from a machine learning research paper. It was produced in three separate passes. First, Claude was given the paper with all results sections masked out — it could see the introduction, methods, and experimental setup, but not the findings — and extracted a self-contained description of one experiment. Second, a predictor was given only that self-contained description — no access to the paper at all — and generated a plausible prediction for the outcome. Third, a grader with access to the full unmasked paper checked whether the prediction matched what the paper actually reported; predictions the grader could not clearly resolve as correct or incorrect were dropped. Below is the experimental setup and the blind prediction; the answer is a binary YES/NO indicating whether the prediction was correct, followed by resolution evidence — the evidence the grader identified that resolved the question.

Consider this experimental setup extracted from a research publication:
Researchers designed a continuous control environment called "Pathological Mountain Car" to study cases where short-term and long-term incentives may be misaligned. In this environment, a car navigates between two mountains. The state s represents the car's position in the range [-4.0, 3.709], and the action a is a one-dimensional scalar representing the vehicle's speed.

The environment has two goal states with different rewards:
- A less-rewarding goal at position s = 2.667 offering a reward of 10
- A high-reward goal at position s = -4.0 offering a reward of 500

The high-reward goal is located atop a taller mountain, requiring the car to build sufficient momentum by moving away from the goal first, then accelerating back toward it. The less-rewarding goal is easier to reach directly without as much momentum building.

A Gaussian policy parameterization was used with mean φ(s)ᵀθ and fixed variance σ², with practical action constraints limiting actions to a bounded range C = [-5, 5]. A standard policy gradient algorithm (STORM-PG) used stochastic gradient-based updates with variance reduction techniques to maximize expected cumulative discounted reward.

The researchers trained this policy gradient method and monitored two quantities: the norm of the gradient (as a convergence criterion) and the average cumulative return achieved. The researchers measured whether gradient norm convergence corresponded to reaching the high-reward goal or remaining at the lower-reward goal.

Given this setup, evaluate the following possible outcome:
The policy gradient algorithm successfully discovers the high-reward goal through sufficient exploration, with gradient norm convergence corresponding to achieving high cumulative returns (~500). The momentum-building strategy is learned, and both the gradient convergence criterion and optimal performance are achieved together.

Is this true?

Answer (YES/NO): NO